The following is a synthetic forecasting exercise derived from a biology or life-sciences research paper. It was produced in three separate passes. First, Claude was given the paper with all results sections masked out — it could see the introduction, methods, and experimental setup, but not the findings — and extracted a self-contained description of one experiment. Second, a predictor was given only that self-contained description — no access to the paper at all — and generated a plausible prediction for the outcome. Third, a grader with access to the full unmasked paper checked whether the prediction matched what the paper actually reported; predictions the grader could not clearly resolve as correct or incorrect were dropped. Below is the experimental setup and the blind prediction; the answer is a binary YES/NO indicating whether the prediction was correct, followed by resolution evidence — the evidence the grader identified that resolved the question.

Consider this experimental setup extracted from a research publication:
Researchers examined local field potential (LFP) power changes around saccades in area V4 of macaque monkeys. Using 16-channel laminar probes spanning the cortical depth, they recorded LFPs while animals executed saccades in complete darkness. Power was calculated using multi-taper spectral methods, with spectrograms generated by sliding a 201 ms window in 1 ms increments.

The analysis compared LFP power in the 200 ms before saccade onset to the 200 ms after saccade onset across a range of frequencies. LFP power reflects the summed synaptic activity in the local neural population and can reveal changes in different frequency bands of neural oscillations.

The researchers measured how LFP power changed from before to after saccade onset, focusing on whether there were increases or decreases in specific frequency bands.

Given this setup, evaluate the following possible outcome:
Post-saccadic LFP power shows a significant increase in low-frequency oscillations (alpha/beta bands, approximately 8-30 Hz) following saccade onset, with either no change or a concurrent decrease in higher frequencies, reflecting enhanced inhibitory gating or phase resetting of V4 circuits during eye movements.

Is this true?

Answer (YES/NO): YES